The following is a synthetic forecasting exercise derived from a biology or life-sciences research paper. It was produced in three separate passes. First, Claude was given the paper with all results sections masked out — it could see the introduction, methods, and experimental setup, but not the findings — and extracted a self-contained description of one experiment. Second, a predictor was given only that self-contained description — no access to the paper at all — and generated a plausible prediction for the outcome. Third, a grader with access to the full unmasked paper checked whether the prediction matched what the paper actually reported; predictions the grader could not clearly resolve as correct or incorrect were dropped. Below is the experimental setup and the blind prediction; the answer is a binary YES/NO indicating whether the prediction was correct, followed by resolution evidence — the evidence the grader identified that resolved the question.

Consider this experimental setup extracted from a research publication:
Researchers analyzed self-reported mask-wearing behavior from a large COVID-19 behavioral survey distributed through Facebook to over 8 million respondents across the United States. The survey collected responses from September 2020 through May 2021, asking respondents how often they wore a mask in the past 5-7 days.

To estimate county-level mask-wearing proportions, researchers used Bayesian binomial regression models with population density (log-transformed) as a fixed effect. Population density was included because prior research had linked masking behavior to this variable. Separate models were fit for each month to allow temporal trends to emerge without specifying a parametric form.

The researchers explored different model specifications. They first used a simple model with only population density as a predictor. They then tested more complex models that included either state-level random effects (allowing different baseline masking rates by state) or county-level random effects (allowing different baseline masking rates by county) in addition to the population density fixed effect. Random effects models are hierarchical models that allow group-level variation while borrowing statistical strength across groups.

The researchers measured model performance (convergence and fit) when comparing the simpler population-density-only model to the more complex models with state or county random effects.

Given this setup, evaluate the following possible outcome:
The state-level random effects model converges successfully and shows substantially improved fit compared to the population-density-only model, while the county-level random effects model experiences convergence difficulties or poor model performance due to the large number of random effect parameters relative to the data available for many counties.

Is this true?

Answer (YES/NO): NO